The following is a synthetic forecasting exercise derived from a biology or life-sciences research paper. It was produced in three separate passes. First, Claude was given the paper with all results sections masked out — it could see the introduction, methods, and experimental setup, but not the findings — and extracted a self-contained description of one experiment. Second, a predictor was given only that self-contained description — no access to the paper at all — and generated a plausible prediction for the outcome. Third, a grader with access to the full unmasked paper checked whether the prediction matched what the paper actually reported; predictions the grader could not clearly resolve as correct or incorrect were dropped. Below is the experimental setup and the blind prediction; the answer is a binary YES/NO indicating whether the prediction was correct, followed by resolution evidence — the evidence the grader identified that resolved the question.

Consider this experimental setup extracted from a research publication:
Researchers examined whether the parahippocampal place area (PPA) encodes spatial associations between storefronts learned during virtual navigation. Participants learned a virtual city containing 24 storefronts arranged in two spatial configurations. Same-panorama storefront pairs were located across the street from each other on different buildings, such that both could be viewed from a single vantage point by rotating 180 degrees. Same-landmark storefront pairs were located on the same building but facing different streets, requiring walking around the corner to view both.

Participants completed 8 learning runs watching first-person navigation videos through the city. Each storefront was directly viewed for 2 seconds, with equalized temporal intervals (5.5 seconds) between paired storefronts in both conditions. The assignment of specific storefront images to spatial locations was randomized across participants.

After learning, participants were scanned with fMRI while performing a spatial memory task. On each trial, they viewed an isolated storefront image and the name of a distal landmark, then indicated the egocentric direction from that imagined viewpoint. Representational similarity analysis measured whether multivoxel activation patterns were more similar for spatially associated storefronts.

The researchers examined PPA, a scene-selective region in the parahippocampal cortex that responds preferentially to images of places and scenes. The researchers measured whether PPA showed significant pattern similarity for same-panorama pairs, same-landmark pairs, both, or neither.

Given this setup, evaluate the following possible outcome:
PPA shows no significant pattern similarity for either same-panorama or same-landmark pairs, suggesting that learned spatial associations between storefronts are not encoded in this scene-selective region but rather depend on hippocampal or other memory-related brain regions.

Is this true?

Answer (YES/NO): NO